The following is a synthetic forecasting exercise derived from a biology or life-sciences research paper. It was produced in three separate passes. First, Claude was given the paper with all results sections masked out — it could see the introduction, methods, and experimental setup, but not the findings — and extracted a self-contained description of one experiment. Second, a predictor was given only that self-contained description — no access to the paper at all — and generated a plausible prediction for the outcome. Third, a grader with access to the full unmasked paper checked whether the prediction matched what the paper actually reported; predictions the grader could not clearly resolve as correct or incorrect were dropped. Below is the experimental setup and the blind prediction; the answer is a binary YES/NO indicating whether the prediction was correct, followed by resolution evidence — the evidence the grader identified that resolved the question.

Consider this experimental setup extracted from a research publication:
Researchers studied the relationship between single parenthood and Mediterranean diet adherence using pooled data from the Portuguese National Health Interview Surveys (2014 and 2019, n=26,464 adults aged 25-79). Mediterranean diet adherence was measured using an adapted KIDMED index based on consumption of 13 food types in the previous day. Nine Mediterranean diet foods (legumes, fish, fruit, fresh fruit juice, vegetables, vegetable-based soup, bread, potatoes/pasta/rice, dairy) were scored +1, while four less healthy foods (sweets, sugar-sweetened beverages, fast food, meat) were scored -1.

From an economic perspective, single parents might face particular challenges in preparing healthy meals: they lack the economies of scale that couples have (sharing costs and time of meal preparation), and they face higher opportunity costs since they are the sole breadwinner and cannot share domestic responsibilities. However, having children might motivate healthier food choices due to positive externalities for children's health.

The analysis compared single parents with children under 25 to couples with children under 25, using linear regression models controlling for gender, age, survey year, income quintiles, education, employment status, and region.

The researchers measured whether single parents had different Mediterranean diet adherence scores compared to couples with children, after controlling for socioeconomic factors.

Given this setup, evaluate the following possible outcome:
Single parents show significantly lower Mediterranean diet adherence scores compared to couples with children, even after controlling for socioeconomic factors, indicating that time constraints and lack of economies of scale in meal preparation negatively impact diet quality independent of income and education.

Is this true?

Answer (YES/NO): YES